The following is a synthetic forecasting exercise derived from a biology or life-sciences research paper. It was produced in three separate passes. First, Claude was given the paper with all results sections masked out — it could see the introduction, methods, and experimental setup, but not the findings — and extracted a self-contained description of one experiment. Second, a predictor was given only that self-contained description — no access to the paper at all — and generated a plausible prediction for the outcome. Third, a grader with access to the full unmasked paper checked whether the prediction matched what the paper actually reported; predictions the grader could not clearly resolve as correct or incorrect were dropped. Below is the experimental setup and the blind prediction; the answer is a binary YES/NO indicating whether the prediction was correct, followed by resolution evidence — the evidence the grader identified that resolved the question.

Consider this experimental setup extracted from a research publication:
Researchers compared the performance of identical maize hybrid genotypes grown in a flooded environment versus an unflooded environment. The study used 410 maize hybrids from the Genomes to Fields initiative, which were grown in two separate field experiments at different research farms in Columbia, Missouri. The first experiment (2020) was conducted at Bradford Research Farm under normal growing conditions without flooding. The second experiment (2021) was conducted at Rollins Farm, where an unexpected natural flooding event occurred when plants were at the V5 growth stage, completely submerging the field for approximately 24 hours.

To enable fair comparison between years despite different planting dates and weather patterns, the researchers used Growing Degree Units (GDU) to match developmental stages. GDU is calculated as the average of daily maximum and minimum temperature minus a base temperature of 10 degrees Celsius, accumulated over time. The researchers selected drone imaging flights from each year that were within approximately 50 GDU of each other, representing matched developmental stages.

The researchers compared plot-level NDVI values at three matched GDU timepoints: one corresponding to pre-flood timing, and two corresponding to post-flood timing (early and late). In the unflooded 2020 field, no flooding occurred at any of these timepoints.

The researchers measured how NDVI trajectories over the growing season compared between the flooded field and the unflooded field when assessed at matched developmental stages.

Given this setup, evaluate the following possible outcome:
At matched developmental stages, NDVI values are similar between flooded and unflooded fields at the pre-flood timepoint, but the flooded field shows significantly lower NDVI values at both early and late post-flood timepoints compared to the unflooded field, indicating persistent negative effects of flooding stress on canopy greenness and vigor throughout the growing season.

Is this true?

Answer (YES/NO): NO